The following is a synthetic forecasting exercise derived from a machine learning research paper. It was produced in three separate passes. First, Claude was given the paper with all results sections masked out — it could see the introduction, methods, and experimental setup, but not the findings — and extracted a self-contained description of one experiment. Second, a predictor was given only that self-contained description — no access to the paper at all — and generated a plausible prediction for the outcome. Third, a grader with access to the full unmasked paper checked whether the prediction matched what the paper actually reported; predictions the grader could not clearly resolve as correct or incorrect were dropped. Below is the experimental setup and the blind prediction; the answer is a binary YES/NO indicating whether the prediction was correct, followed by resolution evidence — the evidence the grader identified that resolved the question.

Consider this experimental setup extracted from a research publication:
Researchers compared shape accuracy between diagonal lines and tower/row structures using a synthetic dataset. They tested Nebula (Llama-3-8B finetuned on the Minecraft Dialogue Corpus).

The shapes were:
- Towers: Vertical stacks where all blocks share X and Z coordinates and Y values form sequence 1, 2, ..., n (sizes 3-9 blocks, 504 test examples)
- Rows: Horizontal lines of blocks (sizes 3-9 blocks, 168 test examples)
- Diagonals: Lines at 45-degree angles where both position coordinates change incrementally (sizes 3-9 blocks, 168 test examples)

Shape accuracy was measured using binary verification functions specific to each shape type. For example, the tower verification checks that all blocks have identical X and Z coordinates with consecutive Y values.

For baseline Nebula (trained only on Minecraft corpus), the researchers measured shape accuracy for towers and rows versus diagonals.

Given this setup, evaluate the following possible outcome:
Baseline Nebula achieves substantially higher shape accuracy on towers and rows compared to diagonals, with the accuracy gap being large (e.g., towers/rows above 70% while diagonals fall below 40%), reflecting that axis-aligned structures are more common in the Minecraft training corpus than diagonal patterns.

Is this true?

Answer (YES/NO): NO